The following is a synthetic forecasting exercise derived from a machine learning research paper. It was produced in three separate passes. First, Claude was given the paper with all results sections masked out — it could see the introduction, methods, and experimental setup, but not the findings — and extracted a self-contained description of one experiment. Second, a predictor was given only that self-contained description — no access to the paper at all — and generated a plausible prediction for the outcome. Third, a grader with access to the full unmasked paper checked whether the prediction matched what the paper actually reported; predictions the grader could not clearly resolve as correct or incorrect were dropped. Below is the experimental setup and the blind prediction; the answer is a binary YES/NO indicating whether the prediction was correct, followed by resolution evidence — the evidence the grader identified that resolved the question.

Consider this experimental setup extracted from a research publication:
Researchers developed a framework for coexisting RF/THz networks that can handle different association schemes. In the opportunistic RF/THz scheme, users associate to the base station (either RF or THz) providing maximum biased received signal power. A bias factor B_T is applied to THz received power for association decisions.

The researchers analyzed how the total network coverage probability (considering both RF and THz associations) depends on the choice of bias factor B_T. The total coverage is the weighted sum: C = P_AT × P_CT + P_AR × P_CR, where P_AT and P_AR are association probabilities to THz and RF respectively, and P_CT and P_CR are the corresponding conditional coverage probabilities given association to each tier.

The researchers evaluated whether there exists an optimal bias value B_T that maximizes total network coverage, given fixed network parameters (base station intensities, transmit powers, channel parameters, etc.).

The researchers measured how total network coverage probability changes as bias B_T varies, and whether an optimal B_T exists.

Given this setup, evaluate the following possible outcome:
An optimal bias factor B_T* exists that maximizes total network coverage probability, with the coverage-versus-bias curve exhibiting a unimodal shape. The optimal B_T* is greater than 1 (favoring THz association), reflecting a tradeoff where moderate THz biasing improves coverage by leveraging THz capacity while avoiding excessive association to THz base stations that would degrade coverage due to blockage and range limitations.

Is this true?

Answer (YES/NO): NO